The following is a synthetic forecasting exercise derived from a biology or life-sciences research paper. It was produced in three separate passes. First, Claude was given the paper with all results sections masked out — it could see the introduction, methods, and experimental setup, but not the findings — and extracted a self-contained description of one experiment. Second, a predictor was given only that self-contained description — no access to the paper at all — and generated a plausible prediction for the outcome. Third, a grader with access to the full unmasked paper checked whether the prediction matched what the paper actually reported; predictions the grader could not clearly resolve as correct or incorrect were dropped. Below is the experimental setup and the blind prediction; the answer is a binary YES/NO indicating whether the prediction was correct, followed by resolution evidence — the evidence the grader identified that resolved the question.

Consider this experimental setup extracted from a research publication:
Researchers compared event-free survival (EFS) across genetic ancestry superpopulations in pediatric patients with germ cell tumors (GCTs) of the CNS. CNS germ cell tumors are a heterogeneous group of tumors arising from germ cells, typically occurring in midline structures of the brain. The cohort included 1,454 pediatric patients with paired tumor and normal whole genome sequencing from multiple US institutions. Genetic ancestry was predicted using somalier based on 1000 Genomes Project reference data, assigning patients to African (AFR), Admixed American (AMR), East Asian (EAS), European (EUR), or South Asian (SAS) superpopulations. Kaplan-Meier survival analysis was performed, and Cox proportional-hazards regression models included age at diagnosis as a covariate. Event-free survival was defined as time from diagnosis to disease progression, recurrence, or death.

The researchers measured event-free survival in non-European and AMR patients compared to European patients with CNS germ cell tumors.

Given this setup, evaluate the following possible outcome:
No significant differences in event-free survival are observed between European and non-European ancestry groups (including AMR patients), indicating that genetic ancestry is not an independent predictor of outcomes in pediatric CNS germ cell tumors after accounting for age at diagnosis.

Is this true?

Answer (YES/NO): NO